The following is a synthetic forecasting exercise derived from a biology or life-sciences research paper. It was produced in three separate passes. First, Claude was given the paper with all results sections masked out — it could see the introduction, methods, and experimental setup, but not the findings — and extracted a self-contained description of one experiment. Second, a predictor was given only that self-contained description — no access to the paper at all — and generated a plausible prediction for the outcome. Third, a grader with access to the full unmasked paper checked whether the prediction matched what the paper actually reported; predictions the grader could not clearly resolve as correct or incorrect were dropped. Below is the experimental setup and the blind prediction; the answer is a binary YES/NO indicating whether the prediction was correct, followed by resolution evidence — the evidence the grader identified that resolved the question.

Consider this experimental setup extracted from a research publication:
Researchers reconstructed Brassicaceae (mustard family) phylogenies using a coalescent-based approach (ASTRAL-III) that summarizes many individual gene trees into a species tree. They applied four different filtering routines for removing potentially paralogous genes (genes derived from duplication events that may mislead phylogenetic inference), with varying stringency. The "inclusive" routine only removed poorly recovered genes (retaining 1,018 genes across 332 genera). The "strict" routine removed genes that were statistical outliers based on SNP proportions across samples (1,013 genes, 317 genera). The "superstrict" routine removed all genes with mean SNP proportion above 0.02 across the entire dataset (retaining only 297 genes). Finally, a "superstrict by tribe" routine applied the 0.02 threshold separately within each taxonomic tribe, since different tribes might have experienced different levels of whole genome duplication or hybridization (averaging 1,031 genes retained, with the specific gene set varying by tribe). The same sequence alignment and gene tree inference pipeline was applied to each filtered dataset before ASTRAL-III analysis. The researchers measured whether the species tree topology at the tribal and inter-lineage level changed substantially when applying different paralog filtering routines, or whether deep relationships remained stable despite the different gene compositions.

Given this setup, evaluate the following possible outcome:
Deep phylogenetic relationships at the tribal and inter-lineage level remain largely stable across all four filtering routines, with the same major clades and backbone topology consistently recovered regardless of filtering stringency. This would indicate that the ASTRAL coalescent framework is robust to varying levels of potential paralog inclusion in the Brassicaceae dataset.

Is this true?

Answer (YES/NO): NO